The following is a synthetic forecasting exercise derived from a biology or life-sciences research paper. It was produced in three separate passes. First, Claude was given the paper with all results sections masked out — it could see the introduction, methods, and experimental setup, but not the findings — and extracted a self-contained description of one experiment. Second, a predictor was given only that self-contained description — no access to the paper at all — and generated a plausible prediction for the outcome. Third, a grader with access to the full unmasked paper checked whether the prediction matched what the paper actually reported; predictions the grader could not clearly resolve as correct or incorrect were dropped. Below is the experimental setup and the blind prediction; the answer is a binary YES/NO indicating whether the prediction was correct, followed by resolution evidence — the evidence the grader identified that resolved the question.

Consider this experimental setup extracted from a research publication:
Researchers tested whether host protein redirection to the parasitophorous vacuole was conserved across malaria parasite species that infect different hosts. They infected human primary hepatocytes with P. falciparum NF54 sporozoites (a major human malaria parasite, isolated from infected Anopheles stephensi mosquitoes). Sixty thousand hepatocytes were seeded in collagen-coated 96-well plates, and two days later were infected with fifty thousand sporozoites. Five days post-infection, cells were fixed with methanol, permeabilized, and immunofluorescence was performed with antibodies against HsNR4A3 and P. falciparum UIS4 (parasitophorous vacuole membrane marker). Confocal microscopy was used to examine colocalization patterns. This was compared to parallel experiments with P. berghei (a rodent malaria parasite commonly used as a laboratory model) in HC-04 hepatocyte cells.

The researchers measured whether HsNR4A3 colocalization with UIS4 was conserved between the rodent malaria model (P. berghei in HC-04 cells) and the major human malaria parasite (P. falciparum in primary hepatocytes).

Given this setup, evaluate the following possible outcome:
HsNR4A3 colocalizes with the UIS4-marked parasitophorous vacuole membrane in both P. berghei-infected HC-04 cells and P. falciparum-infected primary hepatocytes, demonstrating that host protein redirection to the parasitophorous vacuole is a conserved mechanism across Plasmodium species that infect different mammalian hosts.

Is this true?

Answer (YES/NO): YES